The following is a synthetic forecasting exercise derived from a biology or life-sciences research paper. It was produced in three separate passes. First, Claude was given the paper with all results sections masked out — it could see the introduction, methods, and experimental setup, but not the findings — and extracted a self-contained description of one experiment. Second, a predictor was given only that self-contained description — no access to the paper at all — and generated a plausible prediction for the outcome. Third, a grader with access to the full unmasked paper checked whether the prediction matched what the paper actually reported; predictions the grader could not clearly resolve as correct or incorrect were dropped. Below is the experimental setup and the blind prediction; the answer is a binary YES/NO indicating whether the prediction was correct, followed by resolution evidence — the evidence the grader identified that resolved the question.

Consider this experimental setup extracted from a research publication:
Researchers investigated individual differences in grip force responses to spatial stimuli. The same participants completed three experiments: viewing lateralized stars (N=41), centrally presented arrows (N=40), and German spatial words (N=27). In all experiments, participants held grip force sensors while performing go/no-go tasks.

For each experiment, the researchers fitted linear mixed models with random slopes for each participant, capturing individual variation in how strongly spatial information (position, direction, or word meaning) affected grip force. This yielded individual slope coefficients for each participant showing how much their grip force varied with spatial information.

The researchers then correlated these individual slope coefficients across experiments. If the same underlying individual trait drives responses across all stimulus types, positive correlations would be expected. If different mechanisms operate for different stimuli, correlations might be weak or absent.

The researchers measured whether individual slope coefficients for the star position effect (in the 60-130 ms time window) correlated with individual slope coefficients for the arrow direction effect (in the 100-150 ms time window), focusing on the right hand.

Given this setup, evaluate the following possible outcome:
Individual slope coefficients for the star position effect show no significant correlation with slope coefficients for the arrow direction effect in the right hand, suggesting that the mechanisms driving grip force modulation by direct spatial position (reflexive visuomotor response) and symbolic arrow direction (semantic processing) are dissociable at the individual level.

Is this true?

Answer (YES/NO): NO